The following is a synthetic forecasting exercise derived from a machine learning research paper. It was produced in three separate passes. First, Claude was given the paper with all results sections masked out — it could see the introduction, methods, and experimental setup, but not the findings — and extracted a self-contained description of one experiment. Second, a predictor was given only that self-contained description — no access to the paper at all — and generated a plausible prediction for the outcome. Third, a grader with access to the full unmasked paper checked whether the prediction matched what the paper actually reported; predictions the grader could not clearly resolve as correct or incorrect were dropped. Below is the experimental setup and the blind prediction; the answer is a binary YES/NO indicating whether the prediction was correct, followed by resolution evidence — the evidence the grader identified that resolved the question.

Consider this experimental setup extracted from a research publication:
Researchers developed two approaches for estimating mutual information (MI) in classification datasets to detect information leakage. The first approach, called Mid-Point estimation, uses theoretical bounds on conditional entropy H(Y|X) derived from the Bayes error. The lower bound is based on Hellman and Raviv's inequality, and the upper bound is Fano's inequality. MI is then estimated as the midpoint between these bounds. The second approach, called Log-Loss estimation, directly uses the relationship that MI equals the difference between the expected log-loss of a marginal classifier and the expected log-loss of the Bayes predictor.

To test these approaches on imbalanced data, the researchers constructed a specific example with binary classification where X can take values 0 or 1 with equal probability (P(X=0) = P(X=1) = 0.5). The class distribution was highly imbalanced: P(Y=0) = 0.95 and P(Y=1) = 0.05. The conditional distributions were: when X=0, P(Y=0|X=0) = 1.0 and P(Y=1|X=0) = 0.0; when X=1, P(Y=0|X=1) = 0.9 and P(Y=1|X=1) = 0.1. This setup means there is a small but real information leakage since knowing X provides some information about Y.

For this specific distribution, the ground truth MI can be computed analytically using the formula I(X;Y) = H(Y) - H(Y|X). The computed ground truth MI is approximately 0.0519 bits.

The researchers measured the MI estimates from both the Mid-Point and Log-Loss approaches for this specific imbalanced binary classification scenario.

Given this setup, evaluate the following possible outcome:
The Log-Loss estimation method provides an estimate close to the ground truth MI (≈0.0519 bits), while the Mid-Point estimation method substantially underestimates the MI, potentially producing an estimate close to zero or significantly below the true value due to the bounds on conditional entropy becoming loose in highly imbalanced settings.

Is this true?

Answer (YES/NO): NO